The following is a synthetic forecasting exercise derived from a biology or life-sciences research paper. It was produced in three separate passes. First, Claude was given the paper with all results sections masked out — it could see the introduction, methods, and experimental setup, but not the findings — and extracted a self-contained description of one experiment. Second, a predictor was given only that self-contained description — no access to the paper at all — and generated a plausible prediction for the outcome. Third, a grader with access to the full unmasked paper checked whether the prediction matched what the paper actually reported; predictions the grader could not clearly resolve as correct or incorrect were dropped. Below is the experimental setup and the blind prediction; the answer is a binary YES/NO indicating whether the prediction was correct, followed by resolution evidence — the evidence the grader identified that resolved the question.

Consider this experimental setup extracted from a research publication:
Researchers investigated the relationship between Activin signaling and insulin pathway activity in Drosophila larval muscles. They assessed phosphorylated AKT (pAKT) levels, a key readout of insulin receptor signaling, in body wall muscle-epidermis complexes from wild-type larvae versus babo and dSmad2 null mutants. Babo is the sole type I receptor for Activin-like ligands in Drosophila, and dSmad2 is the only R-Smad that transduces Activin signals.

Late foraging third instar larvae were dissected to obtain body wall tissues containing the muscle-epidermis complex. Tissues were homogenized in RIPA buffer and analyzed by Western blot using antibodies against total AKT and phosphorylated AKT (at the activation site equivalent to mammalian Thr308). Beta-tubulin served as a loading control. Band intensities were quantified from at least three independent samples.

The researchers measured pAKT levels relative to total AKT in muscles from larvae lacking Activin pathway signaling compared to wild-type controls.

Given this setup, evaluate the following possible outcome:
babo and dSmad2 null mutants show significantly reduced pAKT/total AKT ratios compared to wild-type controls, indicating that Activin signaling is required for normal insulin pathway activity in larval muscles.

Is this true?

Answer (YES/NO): NO